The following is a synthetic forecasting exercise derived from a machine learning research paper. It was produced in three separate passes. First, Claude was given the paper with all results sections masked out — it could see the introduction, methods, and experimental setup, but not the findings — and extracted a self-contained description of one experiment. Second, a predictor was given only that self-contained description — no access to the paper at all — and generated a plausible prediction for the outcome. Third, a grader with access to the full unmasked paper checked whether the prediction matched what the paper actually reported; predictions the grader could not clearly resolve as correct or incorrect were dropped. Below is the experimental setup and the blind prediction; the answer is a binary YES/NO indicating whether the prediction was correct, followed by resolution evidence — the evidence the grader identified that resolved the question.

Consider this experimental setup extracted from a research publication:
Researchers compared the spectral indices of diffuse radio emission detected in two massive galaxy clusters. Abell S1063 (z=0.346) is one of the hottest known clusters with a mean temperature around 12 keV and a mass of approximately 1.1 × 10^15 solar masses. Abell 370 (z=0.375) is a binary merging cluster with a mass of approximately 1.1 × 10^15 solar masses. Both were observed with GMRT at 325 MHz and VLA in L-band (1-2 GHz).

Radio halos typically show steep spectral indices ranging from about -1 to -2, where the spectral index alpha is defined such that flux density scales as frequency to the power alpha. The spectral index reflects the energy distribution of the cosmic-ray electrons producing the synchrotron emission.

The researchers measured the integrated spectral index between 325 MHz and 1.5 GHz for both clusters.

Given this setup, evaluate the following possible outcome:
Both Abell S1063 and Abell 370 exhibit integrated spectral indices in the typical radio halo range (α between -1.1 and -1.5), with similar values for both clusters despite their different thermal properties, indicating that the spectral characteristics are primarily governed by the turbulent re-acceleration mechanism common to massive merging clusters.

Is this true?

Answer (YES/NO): NO